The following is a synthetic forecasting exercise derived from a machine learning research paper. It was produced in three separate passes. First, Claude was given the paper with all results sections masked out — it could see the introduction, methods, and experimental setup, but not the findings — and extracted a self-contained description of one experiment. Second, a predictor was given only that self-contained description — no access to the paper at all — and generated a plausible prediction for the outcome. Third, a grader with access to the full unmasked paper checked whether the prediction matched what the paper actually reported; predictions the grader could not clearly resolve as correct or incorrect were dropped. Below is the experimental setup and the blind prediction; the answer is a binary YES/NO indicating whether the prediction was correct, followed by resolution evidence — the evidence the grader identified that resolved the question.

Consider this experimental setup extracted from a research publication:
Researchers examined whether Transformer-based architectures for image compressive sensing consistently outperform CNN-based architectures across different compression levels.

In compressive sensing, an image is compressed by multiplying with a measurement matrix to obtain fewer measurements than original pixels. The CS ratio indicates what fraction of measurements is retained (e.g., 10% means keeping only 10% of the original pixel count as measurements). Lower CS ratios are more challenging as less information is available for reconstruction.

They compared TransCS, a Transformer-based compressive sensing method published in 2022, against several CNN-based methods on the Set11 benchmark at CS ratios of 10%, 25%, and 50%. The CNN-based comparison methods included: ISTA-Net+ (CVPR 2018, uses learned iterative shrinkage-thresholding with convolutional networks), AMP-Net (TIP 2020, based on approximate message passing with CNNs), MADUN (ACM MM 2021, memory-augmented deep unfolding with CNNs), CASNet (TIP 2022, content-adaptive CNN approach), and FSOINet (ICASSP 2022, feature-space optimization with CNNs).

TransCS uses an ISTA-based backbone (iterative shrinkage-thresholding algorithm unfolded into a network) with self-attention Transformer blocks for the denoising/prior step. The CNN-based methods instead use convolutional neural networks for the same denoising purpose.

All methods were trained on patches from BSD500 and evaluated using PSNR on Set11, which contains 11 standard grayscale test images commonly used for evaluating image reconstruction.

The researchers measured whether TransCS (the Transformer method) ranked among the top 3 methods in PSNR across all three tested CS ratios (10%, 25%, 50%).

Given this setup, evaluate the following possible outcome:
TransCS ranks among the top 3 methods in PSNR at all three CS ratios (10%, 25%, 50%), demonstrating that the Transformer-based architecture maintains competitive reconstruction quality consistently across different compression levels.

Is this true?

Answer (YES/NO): NO